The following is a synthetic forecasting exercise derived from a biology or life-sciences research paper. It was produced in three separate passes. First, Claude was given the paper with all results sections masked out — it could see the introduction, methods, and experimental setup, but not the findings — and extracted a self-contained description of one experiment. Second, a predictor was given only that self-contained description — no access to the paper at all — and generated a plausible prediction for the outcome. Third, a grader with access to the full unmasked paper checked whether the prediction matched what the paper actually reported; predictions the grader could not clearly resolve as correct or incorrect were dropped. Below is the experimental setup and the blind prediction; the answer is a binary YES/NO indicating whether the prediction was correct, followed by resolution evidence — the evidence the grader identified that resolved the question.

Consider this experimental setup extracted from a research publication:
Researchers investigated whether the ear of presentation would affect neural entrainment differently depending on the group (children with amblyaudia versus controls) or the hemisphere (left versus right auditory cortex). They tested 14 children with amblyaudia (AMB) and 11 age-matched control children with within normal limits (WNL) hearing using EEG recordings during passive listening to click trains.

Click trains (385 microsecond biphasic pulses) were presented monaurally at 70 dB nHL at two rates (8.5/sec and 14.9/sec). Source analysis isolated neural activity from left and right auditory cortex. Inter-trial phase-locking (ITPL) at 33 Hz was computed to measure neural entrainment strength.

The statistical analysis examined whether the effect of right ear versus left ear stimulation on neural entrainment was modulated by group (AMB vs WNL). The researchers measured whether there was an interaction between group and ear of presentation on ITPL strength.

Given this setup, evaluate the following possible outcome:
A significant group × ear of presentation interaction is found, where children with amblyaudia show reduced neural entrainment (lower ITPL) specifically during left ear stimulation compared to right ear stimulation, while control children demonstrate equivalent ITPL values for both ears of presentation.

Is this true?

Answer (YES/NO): NO